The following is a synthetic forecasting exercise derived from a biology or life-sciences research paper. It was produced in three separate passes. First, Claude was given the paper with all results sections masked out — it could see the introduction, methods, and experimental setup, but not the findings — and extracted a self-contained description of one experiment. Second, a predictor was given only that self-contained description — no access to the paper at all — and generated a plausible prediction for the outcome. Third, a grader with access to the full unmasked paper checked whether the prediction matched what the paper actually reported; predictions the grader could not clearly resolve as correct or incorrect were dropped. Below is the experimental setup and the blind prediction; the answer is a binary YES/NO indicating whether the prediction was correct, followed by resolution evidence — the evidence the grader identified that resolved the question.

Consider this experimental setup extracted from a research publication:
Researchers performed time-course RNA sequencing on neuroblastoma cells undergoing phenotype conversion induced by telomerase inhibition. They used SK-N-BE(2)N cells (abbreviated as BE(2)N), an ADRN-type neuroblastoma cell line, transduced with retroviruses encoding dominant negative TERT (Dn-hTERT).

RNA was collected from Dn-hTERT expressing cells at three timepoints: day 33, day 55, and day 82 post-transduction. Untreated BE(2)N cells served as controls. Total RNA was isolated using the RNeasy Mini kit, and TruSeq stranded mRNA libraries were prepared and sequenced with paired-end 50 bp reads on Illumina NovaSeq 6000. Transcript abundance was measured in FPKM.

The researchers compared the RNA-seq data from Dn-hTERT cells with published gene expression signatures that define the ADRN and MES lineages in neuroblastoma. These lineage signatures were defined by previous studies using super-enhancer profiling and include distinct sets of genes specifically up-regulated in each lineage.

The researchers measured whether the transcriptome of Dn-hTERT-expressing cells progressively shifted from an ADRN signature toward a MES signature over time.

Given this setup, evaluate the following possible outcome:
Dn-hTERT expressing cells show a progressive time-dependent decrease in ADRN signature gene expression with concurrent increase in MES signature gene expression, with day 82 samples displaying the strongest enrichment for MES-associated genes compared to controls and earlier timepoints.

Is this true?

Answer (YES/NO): NO